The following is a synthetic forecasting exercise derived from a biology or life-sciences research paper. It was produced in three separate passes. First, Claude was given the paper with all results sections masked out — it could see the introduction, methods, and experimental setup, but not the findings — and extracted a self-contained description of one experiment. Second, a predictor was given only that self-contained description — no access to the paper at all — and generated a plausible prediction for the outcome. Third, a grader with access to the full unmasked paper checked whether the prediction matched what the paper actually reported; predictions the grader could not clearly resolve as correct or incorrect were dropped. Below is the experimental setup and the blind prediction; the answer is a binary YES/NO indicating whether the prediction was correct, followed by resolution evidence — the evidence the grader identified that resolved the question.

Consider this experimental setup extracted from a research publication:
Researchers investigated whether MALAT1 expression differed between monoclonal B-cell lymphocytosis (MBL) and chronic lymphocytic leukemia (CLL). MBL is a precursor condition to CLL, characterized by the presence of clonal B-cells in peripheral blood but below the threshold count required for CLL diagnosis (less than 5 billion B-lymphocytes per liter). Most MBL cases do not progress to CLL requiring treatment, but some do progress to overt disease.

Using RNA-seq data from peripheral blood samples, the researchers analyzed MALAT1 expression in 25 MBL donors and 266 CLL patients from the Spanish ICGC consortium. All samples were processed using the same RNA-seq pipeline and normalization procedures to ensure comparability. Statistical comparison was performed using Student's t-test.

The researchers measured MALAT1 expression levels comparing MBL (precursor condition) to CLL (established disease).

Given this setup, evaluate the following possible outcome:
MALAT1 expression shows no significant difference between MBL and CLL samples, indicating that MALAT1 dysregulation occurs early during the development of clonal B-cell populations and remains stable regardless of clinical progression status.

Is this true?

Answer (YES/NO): NO